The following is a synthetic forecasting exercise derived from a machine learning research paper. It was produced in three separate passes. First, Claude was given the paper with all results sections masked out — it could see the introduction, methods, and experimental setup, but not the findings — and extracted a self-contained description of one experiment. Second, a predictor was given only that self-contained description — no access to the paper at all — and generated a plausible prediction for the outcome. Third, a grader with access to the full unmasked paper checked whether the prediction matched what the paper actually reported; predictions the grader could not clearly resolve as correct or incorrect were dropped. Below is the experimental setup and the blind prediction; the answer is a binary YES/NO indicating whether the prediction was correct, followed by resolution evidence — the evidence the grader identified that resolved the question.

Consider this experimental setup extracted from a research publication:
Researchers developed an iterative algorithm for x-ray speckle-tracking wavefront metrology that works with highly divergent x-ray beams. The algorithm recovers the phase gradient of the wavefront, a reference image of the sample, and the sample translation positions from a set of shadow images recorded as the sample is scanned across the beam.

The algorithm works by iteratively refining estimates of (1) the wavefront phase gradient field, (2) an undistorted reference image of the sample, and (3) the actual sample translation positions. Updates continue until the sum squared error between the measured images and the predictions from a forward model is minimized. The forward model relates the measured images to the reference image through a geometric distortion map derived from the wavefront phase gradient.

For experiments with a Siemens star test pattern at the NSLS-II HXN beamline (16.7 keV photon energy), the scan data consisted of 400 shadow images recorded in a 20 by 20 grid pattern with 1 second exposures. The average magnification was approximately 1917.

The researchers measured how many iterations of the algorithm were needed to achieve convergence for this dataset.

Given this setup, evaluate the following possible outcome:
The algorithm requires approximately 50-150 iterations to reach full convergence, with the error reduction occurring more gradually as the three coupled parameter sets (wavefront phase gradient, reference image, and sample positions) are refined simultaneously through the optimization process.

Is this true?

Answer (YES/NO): NO